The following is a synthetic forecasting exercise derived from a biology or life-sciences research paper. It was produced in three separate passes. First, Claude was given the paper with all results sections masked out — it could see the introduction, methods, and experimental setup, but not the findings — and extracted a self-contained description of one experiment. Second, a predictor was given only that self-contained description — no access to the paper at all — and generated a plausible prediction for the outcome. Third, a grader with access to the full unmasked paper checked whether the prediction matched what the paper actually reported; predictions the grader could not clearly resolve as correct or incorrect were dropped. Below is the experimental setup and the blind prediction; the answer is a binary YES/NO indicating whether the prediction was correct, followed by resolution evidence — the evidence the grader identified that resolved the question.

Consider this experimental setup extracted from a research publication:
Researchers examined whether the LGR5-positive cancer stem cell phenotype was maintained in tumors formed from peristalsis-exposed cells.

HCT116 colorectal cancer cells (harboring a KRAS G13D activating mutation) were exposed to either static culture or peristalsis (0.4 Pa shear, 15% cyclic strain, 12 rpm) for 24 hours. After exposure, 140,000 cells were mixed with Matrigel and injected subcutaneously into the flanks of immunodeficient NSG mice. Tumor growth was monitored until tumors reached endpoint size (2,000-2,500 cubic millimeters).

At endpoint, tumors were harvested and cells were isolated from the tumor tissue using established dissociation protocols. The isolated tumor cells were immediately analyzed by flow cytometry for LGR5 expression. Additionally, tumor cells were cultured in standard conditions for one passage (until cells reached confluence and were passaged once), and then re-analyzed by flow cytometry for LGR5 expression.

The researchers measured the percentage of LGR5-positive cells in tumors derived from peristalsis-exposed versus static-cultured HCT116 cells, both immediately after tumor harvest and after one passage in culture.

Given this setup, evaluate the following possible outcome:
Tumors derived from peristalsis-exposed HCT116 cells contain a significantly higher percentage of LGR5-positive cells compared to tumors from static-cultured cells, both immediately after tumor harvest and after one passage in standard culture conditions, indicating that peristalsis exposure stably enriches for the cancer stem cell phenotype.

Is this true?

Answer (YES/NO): YES